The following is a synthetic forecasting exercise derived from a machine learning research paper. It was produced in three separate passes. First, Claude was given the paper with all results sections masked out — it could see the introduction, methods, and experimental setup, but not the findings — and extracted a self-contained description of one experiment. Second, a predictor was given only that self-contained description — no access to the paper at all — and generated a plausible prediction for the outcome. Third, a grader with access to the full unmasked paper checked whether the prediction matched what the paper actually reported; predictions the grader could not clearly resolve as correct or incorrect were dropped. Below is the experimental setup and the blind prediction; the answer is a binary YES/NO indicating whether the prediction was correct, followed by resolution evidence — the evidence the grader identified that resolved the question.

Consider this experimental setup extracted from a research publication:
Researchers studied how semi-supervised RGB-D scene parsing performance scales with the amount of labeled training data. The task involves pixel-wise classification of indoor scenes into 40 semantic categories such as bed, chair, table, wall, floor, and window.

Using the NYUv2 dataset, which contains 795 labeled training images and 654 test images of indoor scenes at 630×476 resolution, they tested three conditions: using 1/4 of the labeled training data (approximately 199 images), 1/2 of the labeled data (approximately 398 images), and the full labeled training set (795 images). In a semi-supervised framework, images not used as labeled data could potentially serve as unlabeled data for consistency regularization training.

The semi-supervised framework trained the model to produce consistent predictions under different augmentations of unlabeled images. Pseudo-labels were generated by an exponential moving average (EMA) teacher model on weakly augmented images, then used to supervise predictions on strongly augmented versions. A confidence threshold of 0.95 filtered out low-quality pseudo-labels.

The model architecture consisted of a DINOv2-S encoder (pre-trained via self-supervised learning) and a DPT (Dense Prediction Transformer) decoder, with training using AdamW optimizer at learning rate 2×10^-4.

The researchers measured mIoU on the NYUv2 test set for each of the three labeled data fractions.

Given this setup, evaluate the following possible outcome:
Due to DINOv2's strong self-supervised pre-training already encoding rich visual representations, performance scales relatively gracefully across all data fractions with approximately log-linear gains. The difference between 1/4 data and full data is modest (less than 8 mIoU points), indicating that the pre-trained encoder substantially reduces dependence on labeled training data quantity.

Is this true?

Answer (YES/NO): YES